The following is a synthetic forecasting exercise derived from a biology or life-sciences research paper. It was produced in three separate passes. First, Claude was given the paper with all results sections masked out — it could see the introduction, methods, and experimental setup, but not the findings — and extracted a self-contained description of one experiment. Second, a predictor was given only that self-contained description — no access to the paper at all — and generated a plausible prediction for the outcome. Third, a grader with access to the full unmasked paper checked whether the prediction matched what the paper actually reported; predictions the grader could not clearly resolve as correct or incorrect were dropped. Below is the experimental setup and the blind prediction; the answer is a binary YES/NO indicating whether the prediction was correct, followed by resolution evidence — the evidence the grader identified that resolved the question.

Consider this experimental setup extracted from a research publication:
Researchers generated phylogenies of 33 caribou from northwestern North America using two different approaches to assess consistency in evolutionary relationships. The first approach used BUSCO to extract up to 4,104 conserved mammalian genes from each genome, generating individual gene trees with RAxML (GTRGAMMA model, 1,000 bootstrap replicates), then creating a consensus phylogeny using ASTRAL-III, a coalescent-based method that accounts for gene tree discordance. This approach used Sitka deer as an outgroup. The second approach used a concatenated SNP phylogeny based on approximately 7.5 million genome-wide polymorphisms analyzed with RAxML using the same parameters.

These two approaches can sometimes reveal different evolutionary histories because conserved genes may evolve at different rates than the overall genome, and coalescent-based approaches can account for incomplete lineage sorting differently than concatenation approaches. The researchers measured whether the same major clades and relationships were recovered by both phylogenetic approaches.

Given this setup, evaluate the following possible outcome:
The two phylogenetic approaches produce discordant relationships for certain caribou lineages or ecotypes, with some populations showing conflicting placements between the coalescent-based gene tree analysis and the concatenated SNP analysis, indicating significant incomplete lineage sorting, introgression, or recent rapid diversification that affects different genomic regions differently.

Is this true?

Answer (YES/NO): NO